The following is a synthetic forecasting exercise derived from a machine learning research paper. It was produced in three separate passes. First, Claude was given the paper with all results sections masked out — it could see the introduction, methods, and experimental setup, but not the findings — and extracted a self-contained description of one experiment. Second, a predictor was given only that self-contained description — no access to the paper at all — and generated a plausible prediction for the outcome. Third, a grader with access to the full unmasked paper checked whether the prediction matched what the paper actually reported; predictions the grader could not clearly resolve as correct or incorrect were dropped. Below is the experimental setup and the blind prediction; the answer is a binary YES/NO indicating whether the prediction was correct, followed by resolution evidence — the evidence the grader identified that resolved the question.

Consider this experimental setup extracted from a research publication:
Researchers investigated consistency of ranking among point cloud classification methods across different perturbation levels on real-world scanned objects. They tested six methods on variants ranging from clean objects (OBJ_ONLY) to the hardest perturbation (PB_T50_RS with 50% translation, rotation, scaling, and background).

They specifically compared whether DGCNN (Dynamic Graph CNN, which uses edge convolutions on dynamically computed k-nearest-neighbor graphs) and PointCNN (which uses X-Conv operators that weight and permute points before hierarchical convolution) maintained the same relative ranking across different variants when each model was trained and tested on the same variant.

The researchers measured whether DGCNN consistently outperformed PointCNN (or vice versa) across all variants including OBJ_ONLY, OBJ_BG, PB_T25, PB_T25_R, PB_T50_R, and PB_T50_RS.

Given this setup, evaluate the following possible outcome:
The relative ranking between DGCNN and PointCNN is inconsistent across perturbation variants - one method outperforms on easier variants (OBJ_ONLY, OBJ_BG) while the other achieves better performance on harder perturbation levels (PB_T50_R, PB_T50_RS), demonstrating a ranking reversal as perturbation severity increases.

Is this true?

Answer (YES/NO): NO